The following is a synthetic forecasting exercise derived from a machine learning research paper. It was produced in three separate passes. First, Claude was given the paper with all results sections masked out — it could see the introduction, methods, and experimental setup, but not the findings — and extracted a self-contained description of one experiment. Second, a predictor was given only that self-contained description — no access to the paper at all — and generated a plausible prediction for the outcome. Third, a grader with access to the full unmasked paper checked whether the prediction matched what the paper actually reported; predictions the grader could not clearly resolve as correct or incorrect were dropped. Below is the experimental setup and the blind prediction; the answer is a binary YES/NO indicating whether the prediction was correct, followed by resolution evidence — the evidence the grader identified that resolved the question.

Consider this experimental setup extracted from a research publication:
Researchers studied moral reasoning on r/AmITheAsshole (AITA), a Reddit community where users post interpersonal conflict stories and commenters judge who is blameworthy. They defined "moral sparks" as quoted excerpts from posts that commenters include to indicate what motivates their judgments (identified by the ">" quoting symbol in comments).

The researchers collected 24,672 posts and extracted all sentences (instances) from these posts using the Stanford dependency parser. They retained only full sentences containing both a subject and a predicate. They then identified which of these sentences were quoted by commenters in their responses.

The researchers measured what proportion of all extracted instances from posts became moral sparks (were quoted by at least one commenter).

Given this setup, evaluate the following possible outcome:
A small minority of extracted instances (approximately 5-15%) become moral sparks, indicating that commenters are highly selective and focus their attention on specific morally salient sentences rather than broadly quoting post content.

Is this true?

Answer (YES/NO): NO